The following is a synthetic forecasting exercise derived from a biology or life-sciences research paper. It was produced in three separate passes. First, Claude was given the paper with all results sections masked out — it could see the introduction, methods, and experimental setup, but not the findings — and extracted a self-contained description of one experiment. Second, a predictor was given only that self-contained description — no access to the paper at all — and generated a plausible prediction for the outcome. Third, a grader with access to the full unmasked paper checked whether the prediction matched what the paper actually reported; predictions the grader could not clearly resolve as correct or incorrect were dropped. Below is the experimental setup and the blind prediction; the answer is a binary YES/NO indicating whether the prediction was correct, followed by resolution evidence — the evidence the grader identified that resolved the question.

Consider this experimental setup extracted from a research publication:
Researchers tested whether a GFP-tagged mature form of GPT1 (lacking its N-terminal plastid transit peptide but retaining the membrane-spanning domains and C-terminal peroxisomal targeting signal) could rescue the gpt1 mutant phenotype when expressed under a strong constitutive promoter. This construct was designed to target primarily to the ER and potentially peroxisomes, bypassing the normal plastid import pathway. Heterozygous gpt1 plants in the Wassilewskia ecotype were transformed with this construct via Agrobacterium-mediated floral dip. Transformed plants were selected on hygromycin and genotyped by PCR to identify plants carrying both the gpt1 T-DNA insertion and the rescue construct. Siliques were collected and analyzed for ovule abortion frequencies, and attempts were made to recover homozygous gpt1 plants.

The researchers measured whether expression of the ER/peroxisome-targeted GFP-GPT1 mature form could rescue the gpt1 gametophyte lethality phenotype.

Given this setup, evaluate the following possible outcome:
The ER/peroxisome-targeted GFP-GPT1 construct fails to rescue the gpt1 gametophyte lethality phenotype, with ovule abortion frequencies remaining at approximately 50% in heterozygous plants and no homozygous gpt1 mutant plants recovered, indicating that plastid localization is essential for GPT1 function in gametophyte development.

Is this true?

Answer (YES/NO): NO